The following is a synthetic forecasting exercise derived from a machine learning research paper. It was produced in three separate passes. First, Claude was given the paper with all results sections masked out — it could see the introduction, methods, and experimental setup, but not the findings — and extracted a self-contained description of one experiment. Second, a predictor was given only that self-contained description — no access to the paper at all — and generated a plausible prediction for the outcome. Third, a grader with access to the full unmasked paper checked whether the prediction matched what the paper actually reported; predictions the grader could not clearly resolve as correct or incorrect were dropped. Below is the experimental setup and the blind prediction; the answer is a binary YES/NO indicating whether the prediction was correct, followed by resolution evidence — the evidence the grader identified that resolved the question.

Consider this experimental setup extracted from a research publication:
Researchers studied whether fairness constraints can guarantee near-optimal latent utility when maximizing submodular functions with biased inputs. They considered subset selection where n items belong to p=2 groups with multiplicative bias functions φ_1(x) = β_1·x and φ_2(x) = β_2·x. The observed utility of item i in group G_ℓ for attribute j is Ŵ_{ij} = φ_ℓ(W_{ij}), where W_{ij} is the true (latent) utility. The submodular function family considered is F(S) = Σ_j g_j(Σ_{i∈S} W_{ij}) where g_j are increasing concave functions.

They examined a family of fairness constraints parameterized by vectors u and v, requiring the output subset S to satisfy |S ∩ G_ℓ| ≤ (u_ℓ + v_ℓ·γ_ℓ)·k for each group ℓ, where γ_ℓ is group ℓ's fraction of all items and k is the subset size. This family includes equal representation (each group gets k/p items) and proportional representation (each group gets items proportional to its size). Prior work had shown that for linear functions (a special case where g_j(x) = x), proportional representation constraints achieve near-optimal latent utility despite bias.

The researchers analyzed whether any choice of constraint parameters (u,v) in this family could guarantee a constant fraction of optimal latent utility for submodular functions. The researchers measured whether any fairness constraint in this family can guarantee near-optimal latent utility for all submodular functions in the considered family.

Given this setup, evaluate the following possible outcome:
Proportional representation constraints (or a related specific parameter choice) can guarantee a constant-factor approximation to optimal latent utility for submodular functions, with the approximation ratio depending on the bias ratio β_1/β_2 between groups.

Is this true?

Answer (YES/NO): NO